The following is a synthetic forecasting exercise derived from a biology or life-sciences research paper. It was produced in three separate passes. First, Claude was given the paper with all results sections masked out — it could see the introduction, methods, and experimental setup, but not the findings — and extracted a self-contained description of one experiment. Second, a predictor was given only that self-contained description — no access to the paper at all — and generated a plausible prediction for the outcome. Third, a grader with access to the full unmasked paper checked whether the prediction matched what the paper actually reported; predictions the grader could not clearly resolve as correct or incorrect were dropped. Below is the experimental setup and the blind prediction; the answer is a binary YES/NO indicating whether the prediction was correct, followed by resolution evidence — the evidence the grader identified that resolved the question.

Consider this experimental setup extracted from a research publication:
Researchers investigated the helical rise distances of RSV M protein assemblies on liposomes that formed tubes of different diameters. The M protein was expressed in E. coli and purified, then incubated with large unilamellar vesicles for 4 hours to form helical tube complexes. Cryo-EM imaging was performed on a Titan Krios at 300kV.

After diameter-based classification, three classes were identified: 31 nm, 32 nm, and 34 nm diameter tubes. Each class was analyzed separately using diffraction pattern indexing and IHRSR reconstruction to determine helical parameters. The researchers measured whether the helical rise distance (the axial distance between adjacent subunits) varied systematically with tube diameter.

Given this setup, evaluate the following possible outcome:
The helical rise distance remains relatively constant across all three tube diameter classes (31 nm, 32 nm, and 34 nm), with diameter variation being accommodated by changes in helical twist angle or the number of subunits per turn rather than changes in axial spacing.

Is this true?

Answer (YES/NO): NO